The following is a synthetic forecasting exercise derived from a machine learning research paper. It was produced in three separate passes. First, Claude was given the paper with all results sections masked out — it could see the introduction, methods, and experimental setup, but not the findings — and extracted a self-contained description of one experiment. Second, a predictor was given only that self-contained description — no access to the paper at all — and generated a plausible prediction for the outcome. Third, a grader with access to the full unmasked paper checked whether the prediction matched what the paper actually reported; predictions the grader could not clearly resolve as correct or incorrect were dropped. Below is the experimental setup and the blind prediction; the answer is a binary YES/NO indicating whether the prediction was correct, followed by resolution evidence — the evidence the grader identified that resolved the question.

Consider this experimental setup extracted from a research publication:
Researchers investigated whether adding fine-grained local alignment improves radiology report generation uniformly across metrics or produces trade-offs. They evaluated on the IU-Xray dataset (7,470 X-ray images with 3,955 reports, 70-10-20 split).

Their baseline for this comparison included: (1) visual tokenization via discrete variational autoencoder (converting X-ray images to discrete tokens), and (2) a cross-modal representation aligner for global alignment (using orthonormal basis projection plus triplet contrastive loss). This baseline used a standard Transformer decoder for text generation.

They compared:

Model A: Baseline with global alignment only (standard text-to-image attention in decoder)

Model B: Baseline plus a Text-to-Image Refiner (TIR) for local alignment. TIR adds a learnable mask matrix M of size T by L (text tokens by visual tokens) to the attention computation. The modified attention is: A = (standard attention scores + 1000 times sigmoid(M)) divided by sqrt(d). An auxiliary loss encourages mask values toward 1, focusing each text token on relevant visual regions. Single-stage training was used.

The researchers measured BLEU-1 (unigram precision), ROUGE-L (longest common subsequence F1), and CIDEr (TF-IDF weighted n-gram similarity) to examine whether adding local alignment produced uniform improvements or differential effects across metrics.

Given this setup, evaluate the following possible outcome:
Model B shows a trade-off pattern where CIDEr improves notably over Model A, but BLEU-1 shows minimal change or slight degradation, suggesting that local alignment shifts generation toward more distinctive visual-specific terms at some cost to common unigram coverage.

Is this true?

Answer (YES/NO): YES